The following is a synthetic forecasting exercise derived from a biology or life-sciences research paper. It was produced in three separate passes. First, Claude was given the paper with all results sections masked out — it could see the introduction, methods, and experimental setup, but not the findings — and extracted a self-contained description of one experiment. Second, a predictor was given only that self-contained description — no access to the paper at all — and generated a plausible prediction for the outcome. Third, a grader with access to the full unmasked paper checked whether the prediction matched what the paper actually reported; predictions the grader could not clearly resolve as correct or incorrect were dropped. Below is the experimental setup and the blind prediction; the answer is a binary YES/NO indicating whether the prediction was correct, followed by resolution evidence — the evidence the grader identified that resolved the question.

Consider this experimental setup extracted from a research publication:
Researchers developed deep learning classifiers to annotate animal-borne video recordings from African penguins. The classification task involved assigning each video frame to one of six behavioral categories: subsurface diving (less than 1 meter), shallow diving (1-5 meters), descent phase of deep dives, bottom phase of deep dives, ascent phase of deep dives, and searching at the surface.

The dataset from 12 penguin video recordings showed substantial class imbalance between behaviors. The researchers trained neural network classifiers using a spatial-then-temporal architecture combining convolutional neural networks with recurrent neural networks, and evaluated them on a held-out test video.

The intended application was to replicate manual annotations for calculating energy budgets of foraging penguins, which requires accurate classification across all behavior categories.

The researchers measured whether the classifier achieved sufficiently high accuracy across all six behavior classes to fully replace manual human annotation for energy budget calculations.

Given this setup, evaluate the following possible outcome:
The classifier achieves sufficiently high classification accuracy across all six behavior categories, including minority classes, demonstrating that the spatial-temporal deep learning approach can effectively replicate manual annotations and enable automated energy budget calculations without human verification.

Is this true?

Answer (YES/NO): NO